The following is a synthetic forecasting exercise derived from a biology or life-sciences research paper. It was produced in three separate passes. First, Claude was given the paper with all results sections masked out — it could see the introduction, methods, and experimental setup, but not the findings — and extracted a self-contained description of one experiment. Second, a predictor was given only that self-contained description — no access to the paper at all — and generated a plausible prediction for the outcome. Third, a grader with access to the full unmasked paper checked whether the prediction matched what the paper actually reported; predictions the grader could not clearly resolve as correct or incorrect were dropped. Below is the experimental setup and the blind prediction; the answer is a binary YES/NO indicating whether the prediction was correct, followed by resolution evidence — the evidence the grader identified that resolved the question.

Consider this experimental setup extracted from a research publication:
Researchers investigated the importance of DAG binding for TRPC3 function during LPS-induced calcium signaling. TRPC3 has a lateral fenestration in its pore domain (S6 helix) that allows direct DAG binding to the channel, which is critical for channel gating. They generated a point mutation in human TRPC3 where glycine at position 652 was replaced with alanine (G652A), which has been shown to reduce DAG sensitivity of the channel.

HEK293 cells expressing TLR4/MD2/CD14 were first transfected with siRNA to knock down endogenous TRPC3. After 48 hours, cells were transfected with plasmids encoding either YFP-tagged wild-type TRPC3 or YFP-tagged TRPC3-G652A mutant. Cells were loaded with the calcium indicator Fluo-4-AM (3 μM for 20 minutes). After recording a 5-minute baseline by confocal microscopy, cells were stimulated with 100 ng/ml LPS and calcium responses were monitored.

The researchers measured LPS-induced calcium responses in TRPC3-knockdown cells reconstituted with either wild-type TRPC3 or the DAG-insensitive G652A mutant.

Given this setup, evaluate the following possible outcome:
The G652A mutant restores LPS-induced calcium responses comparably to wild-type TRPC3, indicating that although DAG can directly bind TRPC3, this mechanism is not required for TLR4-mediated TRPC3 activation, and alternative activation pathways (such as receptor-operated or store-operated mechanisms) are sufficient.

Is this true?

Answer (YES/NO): NO